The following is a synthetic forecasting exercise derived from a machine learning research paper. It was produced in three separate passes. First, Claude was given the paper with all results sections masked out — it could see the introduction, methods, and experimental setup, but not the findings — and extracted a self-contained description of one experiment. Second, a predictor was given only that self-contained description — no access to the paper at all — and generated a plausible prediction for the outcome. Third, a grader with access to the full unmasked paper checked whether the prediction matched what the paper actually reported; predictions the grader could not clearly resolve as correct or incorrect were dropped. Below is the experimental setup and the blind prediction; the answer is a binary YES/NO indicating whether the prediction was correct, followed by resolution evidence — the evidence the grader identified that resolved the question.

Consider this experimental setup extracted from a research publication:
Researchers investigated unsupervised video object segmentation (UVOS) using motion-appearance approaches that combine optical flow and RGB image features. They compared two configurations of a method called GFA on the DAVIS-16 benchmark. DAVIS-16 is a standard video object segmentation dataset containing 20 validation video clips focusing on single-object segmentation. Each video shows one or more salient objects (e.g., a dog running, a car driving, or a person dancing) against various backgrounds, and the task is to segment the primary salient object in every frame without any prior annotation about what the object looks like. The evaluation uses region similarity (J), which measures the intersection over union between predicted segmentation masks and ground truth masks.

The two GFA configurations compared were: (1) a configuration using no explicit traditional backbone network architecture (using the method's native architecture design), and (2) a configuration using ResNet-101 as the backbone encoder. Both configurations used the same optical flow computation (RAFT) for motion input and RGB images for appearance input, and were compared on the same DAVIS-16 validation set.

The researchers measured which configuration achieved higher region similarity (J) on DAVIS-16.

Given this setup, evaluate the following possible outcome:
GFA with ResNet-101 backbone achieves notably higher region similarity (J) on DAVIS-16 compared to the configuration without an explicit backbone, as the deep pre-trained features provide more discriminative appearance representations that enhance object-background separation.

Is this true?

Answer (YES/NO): NO